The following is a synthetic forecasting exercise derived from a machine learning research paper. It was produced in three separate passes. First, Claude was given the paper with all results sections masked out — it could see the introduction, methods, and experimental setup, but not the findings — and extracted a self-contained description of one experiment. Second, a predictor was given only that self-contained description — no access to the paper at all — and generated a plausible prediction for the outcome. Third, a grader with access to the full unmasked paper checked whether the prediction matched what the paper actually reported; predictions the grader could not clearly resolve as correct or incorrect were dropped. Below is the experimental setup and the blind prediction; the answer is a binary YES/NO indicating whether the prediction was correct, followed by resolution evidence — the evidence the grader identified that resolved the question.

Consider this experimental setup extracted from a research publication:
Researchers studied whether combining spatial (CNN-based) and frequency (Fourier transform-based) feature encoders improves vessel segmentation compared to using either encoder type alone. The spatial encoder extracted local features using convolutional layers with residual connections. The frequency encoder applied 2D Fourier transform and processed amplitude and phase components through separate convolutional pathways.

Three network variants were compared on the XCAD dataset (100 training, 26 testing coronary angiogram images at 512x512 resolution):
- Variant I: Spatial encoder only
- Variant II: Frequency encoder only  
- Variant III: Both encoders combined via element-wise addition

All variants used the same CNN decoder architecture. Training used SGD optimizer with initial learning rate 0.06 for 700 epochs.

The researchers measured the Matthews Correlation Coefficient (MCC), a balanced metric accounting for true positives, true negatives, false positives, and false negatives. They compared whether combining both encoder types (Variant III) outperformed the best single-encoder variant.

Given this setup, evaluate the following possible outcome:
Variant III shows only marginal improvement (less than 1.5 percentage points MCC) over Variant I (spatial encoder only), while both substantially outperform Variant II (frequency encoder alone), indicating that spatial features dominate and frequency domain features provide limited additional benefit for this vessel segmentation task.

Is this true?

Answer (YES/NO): NO